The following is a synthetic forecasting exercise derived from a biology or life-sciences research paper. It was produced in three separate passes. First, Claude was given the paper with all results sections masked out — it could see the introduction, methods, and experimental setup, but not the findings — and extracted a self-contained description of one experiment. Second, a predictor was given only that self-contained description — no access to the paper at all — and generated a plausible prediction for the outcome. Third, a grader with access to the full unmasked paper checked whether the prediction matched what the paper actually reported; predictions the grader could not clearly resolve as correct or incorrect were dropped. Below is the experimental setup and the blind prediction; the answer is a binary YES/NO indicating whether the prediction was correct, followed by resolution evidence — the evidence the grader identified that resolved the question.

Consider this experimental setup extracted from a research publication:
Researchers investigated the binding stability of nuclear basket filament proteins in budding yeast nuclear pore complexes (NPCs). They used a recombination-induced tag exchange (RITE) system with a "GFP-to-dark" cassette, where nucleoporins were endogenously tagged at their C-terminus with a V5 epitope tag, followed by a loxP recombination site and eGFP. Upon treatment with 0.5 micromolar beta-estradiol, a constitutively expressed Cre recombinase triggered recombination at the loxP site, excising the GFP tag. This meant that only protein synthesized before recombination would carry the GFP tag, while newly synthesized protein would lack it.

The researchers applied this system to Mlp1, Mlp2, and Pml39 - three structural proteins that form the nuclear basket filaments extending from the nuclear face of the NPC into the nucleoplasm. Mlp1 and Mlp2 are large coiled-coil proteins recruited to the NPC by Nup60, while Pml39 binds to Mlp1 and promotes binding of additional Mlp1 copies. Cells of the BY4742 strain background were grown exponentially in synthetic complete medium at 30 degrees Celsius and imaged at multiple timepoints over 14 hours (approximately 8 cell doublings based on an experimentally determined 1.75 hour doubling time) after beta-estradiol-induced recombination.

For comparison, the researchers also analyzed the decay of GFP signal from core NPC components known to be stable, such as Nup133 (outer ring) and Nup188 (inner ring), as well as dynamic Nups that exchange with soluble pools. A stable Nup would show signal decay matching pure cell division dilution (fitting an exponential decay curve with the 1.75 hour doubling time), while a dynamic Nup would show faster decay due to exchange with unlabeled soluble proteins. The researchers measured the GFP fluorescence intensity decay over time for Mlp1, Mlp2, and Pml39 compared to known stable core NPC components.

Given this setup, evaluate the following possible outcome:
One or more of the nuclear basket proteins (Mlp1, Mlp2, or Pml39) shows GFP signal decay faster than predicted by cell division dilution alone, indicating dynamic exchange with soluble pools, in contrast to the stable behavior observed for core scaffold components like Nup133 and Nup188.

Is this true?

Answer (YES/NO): NO